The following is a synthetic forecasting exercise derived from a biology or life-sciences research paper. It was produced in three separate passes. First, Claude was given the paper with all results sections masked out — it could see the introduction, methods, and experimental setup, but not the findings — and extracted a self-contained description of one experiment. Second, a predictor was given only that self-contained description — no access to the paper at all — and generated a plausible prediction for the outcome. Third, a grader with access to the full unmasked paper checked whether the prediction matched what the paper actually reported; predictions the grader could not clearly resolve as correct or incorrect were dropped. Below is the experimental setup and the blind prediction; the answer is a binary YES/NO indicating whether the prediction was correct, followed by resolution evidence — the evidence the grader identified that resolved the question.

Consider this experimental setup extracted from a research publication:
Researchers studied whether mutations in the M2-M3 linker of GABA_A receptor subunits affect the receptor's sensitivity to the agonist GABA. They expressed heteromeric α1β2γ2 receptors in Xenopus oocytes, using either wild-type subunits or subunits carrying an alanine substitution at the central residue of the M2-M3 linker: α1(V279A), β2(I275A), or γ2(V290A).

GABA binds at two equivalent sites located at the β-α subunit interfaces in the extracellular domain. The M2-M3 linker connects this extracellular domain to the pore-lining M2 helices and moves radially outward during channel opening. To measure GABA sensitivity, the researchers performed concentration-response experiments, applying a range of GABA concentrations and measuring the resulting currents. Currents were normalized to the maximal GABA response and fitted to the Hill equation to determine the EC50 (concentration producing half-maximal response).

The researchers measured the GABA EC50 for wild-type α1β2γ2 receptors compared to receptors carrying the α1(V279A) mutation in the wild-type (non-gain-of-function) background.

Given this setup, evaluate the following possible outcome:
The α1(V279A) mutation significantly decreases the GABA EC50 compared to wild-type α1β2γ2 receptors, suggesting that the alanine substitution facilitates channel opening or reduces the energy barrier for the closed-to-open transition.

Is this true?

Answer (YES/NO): NO